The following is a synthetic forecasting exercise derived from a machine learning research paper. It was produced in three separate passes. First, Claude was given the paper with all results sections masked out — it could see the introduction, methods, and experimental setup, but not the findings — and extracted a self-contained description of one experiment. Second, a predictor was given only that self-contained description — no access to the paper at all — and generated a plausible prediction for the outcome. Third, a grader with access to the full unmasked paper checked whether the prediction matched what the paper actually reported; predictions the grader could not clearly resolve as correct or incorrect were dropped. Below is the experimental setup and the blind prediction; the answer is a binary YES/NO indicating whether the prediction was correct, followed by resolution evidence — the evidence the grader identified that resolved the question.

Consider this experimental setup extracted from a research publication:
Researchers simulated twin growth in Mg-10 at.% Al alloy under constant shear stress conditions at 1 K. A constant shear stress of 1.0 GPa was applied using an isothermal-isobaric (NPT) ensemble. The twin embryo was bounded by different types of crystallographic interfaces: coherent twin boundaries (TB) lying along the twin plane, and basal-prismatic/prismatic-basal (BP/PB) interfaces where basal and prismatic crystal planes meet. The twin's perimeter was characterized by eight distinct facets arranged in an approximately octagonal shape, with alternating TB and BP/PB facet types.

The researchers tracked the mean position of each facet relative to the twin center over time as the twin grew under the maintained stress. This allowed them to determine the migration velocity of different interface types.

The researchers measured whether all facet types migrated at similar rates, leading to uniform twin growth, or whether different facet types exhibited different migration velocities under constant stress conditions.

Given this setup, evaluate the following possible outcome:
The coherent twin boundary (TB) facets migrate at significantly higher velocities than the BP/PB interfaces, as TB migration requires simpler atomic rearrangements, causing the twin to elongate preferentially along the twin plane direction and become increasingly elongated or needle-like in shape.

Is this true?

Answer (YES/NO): NO